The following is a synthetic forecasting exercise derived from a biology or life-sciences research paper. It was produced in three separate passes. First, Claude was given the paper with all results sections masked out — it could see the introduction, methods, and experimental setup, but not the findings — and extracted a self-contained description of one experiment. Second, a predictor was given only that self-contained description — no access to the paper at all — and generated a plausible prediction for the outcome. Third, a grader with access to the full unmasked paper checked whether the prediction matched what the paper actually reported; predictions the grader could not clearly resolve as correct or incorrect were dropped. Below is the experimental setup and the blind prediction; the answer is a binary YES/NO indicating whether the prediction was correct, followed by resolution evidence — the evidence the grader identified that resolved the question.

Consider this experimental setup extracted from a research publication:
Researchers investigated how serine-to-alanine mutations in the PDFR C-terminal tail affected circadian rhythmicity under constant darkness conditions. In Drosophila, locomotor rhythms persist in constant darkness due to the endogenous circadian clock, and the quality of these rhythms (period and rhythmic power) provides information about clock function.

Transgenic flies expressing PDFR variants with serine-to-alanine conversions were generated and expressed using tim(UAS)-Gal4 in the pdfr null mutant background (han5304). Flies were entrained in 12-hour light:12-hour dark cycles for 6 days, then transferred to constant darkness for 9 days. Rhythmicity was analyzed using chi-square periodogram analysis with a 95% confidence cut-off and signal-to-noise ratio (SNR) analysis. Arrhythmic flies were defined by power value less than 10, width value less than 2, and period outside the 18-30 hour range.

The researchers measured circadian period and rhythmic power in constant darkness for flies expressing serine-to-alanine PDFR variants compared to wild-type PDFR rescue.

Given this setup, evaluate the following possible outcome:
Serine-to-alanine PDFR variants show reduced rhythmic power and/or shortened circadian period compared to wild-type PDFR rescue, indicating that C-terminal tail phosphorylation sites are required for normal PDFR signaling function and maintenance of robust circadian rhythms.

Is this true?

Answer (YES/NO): NO